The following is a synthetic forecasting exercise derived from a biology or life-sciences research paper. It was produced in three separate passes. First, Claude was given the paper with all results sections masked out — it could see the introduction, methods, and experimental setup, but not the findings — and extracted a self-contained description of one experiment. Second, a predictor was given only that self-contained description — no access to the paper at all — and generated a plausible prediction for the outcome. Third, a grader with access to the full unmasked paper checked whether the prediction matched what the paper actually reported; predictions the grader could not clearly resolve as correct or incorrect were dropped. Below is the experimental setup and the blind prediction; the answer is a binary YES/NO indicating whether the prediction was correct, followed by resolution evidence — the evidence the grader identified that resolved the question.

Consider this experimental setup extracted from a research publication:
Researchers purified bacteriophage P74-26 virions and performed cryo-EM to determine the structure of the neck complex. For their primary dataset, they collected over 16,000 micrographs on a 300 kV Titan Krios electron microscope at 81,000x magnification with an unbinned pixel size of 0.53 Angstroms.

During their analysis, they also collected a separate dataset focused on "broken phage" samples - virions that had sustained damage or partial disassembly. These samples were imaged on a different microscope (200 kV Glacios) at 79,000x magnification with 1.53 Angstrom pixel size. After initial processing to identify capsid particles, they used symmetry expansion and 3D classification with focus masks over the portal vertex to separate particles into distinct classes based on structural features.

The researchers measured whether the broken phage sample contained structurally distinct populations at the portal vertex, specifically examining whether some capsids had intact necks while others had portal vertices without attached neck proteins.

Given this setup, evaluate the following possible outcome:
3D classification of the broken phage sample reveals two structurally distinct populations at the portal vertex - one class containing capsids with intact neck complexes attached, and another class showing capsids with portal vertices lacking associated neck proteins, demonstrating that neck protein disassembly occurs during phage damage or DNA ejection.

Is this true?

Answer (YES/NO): YES